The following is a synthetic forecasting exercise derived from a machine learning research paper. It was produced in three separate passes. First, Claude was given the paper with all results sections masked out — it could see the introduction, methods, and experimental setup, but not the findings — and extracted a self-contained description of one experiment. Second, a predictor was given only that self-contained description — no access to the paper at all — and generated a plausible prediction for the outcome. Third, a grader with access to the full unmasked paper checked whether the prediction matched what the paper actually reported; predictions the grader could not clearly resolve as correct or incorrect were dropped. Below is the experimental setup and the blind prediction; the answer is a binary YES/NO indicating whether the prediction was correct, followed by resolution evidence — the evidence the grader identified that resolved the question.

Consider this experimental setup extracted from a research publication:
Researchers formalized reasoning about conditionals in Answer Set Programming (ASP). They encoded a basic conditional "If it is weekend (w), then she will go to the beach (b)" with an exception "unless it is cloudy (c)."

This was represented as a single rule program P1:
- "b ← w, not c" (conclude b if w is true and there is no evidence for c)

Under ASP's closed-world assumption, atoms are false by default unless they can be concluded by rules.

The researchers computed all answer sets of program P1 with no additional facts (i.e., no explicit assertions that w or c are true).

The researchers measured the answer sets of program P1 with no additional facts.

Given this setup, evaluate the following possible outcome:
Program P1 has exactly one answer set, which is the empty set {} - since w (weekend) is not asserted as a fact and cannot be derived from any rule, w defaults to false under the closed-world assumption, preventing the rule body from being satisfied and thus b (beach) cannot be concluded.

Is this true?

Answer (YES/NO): YES